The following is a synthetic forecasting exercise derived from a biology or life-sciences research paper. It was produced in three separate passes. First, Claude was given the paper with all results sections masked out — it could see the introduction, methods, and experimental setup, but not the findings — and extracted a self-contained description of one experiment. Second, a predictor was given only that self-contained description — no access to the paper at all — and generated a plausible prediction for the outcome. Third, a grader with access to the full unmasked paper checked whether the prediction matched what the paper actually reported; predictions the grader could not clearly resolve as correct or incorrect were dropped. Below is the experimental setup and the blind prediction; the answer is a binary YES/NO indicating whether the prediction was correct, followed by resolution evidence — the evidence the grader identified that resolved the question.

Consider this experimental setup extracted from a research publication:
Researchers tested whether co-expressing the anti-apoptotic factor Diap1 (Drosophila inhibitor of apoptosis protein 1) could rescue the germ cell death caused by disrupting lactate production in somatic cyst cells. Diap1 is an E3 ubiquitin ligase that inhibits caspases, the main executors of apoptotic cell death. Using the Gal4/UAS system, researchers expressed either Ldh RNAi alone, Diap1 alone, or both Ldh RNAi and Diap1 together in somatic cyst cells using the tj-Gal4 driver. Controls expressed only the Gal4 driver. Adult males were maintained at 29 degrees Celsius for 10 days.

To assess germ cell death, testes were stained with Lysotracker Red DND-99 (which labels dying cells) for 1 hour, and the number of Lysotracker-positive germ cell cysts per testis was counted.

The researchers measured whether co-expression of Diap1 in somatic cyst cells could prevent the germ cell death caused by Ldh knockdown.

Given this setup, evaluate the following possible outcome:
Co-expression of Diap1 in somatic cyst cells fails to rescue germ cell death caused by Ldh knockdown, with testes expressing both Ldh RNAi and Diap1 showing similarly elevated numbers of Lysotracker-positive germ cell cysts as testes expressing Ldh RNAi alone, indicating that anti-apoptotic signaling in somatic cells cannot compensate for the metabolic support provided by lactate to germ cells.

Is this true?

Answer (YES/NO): YES